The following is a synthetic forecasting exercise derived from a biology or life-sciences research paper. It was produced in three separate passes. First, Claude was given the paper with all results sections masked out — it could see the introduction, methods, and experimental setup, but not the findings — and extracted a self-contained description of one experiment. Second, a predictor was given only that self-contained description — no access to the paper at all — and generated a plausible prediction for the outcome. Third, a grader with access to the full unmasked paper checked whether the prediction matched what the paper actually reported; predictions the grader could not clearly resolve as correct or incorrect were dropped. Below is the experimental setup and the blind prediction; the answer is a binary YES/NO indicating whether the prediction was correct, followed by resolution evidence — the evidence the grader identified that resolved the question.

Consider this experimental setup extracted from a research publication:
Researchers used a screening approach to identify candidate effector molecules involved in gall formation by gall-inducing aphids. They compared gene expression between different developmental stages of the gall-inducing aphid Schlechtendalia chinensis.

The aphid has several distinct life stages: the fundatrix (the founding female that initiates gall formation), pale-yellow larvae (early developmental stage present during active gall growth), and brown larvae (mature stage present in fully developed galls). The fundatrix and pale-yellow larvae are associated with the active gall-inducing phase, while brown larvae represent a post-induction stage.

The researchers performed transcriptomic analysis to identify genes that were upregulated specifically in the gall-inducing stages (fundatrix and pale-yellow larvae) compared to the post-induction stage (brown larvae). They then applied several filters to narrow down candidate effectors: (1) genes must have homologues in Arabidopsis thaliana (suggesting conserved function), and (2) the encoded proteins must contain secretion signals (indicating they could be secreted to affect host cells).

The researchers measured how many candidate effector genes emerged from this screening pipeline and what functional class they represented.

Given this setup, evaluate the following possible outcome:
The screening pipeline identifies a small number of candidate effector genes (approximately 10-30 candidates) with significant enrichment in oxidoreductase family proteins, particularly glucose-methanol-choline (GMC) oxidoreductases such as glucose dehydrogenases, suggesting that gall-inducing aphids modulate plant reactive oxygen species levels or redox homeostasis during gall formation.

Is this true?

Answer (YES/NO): NO